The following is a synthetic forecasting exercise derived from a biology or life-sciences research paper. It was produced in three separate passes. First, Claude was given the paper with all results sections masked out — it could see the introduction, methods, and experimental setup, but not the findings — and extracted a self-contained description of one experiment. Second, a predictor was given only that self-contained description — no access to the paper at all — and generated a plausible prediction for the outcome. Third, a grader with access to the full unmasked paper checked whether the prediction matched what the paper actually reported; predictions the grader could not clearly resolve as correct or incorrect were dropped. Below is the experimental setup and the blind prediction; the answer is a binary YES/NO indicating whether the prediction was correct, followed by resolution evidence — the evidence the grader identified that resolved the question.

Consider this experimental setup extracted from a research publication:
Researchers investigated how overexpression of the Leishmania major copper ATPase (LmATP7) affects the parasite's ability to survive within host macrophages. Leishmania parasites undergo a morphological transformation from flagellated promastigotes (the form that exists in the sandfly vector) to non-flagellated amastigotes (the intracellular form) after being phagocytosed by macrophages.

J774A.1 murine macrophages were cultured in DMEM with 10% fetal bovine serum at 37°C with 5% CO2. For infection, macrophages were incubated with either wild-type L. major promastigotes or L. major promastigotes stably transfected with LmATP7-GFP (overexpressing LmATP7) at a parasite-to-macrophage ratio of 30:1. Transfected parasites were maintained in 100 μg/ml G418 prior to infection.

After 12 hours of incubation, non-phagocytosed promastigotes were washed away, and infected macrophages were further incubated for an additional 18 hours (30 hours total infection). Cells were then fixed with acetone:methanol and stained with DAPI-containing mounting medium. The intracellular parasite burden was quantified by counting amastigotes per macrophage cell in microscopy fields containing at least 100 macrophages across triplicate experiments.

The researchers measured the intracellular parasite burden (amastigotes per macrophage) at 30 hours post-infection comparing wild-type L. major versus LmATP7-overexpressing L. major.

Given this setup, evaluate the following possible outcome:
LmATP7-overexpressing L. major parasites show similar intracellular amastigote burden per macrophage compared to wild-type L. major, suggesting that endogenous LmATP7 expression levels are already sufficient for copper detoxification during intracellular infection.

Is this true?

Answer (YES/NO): NO